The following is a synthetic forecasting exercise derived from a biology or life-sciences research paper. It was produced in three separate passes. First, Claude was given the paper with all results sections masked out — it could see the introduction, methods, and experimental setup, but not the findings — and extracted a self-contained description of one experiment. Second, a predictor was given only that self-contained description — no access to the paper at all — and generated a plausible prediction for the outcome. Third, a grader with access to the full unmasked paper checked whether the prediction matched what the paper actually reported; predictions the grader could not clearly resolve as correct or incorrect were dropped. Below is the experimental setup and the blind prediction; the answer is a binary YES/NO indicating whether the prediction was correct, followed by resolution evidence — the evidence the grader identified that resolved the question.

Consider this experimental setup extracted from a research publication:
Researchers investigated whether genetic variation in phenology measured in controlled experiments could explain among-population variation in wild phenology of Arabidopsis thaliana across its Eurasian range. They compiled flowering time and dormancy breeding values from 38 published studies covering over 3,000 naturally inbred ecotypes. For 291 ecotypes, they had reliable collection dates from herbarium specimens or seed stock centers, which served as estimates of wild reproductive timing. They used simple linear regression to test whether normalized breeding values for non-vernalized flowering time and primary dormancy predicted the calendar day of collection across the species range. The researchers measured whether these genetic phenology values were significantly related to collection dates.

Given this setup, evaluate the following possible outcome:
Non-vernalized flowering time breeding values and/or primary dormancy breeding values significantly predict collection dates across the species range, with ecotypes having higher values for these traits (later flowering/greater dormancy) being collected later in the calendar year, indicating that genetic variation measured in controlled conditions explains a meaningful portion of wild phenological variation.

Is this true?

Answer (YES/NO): NO